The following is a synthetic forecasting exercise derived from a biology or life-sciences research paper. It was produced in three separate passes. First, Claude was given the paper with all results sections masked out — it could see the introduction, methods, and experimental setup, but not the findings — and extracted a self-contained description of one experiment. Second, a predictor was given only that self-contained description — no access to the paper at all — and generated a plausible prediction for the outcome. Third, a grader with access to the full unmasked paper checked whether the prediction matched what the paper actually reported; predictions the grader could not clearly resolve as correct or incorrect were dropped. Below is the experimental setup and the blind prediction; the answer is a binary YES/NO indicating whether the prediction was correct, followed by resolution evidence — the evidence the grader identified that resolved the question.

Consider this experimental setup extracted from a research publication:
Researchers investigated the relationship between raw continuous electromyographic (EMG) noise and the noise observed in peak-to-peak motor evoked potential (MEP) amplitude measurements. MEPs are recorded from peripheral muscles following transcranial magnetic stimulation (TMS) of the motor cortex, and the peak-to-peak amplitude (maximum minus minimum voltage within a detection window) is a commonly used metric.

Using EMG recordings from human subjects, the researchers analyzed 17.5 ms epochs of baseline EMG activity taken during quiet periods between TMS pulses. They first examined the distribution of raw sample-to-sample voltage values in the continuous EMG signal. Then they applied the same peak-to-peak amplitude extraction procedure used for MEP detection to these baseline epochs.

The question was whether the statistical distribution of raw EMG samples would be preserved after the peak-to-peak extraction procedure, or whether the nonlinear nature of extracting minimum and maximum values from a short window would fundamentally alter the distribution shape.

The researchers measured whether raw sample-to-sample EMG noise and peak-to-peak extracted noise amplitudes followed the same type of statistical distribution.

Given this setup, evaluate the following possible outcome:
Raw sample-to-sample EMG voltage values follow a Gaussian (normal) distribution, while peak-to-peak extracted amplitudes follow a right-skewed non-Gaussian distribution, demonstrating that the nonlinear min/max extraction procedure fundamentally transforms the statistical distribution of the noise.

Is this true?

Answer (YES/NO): YES